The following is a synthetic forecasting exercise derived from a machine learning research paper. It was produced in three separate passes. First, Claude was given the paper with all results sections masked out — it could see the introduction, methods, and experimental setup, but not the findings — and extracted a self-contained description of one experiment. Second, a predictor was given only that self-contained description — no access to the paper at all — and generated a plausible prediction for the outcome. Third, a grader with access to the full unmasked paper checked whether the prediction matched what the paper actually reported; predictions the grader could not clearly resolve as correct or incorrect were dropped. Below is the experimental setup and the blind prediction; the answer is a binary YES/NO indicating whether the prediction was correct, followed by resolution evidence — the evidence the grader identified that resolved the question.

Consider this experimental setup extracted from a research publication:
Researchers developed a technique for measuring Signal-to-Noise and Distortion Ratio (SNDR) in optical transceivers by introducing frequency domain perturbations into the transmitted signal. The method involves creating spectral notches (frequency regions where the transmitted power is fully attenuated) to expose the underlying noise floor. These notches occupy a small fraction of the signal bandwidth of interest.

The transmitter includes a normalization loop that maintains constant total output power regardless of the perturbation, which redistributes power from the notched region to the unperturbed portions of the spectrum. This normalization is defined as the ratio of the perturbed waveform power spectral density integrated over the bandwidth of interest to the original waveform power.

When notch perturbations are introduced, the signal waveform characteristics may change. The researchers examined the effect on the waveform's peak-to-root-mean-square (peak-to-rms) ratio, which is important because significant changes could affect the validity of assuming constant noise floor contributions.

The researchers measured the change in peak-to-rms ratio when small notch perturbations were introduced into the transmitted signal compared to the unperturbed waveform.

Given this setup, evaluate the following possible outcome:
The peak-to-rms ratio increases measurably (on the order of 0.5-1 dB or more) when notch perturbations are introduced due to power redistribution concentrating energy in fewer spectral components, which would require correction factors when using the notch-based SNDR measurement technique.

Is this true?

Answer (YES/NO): NO